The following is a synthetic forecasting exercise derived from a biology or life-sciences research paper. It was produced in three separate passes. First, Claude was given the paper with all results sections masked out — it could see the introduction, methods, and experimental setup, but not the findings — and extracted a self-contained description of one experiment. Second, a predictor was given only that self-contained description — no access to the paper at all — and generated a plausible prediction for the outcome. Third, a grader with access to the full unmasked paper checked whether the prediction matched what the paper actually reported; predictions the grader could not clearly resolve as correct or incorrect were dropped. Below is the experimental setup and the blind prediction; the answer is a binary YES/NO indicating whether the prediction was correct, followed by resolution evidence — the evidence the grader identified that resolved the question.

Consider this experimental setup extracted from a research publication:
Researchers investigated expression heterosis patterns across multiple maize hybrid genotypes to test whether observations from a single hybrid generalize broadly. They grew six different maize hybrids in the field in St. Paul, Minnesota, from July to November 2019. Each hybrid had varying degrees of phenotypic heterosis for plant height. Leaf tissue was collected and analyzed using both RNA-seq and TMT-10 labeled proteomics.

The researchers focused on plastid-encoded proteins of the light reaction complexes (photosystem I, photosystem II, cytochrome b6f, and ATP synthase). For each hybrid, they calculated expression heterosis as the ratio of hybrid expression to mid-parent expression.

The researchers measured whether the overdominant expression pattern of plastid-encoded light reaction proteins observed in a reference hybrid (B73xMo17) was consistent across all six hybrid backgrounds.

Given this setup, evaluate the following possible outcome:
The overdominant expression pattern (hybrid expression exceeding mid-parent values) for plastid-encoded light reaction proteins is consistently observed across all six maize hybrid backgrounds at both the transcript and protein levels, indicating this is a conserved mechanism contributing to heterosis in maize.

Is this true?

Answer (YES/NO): NO